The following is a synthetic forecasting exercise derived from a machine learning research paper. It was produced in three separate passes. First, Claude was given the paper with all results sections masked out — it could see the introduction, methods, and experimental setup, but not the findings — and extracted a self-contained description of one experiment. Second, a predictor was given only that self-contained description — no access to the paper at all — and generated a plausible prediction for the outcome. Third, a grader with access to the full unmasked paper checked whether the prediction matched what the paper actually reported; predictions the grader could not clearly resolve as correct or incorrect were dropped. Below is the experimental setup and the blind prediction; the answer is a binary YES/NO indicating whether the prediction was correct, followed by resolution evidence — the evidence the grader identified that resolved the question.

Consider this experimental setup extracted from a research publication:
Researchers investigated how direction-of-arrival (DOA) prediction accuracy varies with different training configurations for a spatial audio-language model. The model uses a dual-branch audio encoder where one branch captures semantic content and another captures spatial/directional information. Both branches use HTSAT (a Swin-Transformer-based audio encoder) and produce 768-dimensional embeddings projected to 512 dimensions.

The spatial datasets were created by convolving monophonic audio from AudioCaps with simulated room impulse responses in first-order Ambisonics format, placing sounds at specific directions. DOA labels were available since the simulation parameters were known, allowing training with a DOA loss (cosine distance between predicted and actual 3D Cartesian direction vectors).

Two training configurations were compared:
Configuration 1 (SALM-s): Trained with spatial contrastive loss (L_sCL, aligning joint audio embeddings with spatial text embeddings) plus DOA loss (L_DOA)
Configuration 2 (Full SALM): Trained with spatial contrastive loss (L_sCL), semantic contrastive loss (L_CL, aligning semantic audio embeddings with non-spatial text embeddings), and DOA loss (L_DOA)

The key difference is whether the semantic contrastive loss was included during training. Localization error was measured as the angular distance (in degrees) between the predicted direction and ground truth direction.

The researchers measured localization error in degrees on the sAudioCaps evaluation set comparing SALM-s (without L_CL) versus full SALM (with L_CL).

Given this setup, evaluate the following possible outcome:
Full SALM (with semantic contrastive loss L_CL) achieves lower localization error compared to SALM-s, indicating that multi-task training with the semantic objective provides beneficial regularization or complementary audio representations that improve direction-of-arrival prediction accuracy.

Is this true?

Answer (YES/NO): YES